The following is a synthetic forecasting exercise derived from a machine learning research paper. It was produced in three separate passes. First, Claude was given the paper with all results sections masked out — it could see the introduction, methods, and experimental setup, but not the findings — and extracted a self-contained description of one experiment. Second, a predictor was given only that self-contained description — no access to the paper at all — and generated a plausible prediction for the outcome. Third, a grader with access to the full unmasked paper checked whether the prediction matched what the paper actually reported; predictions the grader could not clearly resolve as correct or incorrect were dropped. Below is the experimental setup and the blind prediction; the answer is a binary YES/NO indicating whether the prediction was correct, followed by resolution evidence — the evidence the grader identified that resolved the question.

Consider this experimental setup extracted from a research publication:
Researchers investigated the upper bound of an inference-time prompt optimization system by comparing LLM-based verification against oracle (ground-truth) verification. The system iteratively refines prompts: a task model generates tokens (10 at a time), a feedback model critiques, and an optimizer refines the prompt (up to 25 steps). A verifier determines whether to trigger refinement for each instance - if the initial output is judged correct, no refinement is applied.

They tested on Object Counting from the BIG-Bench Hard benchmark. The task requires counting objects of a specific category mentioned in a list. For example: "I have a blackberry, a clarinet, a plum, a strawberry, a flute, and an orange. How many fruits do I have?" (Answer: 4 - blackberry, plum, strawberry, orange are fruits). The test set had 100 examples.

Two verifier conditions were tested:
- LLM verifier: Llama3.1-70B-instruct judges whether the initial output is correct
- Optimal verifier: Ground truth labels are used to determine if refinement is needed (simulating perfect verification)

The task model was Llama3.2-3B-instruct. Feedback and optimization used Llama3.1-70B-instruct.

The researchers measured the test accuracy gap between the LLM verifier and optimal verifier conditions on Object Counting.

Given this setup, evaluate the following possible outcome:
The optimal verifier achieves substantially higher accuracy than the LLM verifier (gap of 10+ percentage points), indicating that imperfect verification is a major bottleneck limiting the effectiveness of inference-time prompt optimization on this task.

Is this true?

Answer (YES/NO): YES